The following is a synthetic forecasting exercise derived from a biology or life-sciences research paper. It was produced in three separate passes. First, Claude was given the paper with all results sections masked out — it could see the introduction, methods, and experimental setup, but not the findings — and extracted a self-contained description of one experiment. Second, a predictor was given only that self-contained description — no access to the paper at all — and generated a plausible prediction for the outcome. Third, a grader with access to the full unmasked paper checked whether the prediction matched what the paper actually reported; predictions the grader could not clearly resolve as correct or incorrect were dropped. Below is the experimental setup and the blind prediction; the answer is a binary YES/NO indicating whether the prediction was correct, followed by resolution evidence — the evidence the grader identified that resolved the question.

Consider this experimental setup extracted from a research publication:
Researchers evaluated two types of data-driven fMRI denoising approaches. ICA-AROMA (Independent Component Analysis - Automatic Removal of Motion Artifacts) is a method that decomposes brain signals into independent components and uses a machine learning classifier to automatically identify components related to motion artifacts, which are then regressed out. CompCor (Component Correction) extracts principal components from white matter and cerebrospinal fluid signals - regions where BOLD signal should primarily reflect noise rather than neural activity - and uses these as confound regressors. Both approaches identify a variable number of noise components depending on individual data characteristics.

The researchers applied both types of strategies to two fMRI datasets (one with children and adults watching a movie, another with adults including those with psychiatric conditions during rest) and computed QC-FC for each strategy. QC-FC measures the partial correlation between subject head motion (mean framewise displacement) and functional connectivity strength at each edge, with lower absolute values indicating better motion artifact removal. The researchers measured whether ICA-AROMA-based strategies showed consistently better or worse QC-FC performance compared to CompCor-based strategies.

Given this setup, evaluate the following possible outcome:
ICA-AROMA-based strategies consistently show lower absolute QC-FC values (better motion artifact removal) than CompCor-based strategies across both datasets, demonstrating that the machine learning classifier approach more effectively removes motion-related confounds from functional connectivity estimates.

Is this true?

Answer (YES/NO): NO